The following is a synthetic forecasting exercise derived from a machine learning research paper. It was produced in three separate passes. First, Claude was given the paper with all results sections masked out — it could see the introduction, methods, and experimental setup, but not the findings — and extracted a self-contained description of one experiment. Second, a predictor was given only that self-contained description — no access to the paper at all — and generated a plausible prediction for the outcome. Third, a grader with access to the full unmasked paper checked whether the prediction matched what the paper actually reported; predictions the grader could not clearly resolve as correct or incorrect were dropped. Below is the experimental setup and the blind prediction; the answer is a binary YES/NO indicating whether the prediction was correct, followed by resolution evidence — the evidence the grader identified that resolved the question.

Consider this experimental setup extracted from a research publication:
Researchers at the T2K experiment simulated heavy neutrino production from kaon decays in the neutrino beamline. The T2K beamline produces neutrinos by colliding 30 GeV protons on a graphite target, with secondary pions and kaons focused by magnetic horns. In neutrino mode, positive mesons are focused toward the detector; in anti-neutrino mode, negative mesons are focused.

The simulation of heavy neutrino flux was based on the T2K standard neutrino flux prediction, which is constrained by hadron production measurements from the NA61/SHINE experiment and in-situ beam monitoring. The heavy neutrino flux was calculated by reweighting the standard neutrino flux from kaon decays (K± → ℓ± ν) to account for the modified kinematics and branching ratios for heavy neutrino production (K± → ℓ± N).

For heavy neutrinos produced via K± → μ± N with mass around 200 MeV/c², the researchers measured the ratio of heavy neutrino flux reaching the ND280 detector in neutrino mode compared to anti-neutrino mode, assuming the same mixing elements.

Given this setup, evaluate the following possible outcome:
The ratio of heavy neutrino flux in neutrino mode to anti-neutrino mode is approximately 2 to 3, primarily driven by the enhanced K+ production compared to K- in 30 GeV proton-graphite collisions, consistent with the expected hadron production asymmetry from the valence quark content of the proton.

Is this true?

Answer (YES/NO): YES